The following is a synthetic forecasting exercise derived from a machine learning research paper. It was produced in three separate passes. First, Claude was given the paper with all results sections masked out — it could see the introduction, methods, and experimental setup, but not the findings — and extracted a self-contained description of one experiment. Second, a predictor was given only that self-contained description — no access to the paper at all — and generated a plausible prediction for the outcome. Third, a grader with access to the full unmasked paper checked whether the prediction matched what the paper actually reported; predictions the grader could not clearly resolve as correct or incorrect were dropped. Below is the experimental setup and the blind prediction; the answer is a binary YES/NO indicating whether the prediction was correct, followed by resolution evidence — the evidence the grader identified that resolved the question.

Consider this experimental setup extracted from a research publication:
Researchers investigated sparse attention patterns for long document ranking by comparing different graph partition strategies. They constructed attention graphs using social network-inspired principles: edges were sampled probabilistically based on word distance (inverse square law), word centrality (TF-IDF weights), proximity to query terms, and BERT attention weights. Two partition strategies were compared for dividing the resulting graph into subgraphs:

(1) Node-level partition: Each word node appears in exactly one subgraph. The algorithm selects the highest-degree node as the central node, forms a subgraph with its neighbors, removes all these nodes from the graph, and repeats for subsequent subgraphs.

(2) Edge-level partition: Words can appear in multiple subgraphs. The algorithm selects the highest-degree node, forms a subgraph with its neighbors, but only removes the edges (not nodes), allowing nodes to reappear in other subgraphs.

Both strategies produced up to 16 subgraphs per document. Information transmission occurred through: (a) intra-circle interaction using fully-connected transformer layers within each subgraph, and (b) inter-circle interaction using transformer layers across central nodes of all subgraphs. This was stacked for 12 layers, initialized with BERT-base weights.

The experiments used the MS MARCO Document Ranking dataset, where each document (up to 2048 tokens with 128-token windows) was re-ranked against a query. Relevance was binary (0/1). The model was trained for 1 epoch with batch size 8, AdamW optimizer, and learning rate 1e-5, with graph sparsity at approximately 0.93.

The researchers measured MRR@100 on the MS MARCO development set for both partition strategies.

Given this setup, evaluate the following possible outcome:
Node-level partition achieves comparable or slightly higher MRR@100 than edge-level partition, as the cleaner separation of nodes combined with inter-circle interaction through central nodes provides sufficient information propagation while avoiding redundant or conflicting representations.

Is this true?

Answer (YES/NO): NO